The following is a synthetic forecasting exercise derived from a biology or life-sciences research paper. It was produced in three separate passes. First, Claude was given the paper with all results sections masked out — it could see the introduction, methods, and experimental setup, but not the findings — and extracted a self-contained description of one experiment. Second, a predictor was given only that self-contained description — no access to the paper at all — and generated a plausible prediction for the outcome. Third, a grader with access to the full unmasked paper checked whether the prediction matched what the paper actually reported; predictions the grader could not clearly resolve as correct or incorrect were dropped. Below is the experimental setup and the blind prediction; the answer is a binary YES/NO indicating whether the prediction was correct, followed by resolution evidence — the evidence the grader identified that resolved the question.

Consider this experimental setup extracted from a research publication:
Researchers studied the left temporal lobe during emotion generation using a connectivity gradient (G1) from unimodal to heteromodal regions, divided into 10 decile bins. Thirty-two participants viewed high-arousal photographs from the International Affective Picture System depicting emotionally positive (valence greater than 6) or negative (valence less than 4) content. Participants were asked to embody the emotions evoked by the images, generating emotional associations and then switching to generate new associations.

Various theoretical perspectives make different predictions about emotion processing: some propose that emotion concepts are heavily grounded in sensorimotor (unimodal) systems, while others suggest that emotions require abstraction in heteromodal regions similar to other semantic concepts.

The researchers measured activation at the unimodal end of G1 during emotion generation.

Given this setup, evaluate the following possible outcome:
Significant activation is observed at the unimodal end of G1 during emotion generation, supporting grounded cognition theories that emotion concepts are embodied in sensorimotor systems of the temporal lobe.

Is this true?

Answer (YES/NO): NO